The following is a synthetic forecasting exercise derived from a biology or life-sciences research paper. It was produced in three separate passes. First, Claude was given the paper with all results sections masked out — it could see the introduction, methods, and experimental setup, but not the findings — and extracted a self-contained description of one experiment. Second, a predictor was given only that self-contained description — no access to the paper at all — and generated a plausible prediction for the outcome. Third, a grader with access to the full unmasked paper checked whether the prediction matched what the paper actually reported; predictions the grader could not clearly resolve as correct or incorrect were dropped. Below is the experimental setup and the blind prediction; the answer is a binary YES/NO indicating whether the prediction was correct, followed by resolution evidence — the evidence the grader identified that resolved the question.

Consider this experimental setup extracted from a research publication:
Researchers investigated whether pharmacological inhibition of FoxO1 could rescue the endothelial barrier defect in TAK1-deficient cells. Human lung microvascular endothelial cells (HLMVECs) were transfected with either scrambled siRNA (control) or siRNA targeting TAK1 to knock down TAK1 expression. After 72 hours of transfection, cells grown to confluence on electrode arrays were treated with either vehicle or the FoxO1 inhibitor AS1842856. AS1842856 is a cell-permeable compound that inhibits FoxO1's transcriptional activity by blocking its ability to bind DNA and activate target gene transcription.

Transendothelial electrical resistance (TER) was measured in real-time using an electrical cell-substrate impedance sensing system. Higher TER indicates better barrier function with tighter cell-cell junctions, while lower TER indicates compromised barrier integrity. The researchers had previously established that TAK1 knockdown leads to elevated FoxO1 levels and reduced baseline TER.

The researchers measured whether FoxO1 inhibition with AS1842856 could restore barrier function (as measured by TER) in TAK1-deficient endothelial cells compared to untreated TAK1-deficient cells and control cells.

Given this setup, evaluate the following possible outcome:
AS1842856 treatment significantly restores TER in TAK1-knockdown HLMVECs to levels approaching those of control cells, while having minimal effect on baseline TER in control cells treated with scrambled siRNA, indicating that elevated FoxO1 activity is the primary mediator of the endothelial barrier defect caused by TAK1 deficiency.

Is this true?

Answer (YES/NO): NO